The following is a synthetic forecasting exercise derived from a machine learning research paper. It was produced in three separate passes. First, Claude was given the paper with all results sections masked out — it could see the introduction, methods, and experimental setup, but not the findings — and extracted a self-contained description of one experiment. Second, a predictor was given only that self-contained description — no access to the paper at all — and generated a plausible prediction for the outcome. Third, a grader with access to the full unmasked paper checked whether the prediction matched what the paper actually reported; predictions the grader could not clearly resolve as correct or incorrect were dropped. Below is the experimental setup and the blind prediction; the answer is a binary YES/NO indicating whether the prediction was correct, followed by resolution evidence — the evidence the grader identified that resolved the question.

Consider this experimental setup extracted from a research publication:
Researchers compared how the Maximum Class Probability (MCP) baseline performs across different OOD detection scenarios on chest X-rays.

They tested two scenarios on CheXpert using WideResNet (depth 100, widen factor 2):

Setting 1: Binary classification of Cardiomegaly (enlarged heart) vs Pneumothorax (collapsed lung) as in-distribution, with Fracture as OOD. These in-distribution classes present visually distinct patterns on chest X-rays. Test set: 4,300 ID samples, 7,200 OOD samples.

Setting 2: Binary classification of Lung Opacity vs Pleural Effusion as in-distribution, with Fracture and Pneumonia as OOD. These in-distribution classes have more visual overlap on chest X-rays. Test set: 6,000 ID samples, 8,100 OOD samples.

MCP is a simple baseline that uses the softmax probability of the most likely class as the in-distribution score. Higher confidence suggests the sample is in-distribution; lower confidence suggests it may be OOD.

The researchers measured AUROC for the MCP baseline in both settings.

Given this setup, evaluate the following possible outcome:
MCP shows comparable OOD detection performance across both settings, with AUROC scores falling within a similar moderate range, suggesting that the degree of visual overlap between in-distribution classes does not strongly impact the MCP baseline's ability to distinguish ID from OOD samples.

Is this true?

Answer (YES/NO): NO